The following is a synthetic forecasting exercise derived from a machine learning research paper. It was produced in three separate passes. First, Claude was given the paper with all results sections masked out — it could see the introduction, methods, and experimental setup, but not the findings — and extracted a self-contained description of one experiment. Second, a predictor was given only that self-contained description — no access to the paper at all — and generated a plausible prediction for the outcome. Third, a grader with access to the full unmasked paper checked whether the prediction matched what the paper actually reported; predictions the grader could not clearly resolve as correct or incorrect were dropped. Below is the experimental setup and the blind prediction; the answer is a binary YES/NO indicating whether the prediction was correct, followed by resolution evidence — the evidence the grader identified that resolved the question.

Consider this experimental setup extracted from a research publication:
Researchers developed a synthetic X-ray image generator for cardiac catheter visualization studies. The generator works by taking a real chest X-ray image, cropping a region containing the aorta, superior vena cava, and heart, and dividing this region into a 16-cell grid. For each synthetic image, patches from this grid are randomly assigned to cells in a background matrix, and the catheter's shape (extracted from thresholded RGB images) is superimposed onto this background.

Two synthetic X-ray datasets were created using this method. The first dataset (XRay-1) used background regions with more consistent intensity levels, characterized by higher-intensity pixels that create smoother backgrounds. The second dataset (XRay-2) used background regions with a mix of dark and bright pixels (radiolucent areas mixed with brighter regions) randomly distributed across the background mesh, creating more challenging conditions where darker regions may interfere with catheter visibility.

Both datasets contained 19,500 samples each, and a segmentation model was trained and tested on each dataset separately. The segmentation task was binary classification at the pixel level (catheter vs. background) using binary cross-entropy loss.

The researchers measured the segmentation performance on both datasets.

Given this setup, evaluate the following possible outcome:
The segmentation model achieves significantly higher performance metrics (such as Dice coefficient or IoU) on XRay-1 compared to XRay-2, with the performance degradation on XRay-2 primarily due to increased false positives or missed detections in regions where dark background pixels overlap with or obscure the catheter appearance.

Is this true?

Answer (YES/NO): NO